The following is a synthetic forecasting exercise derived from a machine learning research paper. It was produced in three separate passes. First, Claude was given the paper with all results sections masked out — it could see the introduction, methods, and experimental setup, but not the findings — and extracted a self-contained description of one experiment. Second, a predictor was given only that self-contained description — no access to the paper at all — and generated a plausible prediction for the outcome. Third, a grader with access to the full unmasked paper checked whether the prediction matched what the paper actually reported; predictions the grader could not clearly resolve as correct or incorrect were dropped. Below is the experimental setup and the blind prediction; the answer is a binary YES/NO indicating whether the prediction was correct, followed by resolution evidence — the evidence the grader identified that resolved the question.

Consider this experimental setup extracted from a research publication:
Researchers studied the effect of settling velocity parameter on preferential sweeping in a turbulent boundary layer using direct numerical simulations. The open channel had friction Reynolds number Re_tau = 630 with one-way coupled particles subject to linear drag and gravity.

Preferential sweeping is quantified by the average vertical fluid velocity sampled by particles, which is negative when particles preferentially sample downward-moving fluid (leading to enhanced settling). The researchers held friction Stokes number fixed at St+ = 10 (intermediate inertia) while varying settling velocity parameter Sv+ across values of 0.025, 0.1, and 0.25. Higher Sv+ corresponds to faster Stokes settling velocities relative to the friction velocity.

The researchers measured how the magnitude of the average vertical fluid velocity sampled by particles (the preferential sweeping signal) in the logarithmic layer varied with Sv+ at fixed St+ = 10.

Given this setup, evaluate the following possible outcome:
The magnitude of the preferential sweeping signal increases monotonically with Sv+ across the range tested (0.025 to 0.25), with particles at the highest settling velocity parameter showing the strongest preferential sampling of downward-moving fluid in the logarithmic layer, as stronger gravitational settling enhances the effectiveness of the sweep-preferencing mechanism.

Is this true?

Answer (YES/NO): YES